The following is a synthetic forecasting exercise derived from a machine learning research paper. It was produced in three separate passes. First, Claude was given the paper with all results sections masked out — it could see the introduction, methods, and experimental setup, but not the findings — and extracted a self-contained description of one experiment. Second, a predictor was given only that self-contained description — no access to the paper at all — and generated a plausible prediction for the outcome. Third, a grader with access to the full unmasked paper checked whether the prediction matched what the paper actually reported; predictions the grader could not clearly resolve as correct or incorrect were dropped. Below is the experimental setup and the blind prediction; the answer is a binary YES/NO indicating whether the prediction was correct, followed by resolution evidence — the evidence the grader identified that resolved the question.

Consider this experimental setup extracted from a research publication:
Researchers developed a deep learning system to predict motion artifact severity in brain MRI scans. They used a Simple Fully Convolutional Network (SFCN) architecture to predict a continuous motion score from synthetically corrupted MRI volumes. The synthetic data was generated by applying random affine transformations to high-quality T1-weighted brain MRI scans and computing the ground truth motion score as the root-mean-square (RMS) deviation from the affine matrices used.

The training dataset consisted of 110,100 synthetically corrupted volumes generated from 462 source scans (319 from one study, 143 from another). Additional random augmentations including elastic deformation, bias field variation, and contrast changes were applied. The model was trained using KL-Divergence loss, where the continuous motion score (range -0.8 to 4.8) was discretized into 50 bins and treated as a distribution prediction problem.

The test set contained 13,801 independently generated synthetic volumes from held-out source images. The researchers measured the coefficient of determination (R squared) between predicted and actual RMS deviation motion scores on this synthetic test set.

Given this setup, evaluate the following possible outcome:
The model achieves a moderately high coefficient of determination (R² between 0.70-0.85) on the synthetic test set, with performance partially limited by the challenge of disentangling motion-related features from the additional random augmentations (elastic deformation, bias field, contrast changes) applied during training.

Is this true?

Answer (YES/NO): NO